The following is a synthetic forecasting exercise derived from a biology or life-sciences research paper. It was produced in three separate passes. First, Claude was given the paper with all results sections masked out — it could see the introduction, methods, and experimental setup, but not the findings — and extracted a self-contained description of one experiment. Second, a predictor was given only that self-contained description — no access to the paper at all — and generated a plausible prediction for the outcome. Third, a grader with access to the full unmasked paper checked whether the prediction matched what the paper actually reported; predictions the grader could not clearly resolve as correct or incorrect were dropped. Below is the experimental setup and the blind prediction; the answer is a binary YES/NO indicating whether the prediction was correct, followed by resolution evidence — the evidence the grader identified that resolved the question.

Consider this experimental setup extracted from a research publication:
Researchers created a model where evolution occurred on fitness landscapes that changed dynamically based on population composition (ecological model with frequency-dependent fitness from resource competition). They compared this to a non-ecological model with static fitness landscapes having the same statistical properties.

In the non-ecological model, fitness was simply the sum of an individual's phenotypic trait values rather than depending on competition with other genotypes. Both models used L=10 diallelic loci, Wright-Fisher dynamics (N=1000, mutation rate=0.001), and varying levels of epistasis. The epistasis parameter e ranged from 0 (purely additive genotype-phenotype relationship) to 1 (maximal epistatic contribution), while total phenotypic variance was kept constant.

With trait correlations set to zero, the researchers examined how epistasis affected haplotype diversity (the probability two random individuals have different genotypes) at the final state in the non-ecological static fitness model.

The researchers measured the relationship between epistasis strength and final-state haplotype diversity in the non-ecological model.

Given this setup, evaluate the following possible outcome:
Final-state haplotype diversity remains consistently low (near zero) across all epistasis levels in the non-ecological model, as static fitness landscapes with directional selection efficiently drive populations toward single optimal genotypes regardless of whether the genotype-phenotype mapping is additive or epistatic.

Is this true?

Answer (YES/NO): NO